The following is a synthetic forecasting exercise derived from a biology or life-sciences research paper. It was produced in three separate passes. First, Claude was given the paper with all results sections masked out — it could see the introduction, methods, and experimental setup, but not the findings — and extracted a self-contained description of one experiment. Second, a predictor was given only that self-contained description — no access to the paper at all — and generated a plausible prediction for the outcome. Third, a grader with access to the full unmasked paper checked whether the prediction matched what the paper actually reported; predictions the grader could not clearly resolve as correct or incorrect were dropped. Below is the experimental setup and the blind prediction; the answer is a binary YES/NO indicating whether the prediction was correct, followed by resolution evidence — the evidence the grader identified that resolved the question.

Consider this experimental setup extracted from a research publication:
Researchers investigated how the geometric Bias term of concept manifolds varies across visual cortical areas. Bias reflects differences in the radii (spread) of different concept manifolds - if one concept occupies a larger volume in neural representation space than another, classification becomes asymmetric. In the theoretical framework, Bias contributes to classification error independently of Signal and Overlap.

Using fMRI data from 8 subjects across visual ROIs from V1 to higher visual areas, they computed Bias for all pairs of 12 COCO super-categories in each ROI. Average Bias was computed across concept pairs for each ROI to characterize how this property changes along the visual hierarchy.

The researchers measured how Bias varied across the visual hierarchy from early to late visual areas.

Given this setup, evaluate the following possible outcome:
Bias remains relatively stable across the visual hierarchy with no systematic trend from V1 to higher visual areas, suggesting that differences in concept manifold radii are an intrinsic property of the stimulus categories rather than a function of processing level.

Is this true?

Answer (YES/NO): YES